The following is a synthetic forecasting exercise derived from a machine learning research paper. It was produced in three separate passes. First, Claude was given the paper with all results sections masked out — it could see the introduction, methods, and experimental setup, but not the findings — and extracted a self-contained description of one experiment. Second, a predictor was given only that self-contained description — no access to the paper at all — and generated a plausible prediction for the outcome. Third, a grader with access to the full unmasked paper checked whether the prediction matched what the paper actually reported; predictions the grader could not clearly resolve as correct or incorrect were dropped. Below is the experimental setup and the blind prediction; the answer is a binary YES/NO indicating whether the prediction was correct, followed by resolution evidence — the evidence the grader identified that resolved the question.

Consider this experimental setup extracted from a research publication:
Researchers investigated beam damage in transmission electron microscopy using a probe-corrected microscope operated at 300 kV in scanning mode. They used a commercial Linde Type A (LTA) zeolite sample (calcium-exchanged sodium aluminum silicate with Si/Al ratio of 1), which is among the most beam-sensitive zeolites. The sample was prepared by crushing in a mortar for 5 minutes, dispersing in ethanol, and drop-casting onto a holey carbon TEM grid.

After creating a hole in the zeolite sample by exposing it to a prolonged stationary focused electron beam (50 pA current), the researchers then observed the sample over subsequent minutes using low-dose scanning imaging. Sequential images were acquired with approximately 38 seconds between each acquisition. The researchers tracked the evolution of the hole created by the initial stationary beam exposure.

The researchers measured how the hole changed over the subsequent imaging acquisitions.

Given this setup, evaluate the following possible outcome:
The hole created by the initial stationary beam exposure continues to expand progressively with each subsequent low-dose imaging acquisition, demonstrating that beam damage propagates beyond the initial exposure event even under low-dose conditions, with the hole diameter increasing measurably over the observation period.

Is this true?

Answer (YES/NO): NO